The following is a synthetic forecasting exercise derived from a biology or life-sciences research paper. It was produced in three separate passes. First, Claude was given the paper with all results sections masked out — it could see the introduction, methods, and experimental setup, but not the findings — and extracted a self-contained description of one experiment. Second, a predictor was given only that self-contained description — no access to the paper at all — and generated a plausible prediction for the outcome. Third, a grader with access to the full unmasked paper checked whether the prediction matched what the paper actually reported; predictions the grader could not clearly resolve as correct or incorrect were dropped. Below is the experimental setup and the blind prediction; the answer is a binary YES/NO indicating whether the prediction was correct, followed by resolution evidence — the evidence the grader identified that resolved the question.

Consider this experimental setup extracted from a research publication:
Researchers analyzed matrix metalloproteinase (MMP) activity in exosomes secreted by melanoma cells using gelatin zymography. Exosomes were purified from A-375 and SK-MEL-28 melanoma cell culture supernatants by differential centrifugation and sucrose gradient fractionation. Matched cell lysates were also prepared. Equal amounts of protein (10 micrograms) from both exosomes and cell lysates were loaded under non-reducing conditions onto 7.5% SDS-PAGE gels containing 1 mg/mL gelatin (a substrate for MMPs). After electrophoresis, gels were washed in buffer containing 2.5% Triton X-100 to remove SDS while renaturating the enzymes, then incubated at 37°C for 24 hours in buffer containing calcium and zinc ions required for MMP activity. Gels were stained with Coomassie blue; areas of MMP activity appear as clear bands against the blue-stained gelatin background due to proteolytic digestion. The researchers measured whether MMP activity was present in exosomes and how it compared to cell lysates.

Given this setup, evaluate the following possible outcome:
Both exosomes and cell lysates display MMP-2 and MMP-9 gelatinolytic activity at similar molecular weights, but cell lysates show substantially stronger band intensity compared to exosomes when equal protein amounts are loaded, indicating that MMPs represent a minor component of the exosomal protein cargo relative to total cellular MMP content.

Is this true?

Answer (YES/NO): NO